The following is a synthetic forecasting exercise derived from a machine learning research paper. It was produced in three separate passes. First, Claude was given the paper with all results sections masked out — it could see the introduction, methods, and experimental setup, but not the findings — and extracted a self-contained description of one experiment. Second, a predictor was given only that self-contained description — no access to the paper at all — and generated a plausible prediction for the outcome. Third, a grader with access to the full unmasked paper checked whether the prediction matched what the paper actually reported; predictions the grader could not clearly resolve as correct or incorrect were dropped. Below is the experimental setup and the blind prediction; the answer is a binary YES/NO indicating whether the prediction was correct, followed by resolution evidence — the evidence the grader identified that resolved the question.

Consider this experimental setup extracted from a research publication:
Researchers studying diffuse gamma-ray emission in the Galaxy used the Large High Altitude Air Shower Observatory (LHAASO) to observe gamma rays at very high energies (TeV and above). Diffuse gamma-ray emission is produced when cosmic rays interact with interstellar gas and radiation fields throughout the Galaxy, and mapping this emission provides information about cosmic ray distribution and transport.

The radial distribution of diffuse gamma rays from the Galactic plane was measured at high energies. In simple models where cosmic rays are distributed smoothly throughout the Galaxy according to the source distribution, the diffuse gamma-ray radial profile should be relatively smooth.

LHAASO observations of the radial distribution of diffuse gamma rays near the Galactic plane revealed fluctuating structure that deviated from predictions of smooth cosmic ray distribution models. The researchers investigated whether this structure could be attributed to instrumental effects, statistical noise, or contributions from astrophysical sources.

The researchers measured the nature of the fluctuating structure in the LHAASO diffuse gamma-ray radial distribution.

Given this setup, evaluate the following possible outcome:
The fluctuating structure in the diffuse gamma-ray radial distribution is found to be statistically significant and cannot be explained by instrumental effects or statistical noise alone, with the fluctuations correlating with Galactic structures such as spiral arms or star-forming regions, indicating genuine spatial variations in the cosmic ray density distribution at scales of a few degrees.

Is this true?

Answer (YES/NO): NO